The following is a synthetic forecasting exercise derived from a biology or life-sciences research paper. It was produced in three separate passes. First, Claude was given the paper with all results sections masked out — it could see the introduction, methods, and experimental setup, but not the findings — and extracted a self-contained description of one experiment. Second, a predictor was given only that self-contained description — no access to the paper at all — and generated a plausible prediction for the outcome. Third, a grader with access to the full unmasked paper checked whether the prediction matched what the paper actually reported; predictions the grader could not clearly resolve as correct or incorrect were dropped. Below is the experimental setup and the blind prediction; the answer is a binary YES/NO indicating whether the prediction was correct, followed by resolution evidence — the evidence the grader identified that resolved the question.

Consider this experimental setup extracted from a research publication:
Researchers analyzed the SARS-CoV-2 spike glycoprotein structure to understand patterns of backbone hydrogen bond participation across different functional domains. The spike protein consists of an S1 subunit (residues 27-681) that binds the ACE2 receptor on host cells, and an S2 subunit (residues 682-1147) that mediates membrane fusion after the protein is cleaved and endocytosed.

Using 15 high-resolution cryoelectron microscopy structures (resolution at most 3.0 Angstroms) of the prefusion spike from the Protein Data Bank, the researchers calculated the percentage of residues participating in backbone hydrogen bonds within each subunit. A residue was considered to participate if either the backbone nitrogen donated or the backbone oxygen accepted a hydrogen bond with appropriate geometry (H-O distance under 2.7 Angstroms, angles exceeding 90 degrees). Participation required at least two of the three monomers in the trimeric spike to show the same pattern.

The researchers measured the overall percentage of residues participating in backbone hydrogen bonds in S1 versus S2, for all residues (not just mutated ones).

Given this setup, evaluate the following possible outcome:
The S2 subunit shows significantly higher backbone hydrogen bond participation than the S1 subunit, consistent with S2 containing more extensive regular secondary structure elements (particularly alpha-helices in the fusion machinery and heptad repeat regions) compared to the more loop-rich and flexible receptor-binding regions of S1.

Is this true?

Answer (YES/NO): YES